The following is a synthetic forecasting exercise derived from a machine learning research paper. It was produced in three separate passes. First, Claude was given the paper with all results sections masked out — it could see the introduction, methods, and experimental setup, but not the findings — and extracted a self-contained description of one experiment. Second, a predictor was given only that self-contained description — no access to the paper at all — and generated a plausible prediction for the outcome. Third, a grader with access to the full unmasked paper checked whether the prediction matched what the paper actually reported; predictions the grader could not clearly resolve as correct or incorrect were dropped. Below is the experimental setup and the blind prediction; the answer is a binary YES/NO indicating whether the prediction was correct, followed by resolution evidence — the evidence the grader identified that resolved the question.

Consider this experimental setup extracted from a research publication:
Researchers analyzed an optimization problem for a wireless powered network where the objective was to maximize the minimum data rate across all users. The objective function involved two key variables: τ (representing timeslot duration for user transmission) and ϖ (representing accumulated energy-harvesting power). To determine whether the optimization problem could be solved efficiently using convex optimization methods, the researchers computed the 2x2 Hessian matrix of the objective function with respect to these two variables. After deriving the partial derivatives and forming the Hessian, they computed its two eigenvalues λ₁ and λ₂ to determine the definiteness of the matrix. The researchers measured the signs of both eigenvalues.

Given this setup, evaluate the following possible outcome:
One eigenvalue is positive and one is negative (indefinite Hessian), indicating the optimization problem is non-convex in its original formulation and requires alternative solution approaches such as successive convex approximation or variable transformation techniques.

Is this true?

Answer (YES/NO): NO